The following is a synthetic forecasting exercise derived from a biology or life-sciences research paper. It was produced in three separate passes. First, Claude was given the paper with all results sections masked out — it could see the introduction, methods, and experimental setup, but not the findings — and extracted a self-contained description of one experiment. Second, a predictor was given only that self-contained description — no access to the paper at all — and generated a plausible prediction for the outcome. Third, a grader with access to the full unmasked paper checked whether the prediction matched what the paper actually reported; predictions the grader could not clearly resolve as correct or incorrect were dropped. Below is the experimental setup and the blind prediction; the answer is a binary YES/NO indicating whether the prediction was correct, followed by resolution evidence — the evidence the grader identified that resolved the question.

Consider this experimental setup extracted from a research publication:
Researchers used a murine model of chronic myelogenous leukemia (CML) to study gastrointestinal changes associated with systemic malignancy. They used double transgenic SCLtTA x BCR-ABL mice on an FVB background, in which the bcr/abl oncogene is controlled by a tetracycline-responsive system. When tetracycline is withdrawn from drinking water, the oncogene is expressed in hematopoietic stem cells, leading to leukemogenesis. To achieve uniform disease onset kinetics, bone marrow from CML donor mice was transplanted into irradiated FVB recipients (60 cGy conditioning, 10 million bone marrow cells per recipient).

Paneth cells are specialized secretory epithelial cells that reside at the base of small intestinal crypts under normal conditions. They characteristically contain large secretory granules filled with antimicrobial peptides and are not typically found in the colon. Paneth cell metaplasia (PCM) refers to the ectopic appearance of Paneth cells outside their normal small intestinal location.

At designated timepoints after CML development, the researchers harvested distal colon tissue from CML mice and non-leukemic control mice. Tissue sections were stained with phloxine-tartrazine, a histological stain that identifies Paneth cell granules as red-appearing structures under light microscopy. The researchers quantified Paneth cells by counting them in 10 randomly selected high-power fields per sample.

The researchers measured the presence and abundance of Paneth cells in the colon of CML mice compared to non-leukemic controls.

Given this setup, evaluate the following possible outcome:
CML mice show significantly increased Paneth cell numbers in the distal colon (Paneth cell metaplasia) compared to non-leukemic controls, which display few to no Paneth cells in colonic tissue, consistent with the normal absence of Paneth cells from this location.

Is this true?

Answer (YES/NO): YES